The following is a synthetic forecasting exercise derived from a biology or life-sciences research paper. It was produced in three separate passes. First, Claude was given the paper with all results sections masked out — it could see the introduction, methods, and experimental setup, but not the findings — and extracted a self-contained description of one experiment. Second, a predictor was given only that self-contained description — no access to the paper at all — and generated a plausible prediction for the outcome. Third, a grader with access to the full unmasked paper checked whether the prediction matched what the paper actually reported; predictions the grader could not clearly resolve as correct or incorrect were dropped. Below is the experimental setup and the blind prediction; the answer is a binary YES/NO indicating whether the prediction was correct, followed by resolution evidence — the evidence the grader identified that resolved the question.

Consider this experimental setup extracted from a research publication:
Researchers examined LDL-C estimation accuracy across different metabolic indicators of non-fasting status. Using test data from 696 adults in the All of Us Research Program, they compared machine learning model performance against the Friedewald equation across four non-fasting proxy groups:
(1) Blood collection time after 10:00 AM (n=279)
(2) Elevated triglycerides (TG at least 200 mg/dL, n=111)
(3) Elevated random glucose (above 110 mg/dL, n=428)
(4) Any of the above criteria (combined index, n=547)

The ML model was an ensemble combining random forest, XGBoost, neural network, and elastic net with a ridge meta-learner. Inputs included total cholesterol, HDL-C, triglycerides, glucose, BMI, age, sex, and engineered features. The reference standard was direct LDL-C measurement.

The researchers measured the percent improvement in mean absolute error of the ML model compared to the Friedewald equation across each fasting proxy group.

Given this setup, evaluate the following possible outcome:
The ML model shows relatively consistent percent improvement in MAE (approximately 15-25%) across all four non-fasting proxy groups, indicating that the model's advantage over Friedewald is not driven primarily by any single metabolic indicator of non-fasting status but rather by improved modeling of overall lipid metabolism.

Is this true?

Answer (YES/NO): YES